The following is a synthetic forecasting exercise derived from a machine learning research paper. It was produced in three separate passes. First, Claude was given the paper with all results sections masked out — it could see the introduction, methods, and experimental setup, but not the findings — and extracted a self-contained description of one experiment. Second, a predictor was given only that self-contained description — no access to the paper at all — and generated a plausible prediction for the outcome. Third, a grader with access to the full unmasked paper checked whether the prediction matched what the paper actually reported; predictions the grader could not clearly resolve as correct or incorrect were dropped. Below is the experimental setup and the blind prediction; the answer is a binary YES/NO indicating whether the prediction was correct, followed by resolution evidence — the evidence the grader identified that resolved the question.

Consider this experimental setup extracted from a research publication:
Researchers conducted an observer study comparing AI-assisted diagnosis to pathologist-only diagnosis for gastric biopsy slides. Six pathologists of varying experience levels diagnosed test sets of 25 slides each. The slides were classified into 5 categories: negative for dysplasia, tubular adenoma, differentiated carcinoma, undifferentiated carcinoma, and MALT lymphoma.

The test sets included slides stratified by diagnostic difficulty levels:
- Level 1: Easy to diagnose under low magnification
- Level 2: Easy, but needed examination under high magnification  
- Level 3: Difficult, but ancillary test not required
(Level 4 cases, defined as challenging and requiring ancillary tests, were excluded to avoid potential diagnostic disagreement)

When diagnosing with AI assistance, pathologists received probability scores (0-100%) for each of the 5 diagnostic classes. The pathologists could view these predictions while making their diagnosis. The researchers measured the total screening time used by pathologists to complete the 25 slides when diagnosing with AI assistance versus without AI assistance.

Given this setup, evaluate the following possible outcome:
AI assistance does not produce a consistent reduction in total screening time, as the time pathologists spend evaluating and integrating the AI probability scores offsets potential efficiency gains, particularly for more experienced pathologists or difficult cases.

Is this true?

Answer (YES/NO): NO